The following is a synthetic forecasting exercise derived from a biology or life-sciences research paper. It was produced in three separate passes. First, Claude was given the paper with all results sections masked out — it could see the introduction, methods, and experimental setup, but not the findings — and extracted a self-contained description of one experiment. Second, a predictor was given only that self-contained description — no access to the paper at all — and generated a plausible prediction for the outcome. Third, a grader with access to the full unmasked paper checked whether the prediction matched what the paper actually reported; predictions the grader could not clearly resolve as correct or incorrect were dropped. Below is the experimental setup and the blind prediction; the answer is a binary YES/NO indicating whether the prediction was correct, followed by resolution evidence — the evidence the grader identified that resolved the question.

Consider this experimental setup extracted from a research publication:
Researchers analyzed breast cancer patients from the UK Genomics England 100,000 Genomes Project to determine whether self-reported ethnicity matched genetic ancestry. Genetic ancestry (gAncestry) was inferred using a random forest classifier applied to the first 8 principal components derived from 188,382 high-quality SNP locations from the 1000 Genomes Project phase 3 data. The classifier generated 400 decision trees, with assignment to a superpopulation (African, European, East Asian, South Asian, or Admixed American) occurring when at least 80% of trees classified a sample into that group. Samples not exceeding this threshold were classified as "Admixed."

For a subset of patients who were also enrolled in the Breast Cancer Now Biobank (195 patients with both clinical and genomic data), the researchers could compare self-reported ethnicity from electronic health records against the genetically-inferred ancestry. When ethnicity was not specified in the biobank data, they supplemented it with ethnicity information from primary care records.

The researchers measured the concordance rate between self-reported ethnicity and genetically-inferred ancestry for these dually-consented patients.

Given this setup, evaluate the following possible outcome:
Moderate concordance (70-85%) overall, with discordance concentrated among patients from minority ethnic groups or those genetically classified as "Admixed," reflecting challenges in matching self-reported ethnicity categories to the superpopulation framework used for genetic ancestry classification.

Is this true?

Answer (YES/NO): NO